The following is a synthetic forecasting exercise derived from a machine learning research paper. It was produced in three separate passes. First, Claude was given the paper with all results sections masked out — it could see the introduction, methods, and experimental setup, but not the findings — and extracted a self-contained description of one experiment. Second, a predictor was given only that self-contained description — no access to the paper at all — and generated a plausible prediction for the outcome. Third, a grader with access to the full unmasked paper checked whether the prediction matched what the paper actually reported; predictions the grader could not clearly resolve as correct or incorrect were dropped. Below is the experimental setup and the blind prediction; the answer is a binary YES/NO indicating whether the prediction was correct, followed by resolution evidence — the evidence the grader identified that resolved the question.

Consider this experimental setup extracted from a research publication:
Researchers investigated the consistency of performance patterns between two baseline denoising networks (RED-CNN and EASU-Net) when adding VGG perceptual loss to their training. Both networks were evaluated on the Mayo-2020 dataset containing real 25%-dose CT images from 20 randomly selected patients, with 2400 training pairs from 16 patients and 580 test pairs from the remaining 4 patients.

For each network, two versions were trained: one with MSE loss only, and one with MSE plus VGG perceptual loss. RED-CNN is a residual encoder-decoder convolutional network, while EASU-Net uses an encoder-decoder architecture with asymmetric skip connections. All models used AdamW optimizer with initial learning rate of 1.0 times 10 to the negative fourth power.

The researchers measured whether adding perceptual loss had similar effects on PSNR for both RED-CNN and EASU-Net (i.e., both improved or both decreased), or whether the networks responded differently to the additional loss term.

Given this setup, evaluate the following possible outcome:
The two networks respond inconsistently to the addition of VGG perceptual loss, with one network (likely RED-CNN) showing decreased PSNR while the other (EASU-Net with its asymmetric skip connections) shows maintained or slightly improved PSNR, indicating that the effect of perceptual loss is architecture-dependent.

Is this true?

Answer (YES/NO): NO